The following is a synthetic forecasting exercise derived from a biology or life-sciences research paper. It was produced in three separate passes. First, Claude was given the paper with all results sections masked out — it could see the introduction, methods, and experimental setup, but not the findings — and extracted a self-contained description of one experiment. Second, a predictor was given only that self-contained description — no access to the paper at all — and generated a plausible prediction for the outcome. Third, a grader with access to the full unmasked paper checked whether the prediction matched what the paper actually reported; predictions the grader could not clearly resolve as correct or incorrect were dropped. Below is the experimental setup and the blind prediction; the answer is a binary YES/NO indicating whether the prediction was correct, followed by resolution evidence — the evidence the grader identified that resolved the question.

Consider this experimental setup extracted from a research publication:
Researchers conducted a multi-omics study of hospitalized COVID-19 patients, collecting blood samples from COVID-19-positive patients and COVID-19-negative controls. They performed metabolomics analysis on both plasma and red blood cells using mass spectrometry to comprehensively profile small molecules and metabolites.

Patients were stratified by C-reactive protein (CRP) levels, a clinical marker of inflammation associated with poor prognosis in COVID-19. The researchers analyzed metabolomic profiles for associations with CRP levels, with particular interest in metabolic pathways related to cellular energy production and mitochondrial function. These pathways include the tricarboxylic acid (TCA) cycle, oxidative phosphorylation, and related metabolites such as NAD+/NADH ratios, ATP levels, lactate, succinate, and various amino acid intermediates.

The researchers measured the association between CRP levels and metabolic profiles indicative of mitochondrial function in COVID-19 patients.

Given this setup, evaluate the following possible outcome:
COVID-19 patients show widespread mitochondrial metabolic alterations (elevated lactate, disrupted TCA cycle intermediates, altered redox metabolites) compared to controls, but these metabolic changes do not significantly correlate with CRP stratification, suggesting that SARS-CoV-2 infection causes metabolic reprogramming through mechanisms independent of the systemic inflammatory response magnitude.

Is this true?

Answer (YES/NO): NO